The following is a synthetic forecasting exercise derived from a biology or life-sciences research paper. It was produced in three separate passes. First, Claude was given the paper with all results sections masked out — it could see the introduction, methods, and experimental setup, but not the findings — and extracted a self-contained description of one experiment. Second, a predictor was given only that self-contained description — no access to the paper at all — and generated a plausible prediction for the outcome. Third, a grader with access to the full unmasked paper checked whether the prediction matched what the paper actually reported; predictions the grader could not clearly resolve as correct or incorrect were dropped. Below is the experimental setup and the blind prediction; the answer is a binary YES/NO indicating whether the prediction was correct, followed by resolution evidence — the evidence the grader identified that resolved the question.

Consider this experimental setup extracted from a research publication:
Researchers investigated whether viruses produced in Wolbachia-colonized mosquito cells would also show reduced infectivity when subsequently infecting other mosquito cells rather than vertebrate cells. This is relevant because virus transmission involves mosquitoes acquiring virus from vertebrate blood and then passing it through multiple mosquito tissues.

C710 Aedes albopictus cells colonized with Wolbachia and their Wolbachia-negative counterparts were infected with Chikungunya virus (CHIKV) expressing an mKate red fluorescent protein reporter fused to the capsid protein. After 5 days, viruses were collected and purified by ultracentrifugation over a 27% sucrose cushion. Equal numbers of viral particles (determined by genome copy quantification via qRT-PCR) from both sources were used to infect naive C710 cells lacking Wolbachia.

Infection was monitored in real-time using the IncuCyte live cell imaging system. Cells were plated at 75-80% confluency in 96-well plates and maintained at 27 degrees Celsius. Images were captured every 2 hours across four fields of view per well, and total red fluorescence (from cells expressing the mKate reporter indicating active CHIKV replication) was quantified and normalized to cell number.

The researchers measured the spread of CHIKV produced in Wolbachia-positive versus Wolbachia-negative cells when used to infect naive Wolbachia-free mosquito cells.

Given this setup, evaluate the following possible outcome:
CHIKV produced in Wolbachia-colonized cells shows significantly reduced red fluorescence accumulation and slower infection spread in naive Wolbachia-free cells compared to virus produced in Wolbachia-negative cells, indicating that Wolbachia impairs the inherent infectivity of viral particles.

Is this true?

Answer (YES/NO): YES